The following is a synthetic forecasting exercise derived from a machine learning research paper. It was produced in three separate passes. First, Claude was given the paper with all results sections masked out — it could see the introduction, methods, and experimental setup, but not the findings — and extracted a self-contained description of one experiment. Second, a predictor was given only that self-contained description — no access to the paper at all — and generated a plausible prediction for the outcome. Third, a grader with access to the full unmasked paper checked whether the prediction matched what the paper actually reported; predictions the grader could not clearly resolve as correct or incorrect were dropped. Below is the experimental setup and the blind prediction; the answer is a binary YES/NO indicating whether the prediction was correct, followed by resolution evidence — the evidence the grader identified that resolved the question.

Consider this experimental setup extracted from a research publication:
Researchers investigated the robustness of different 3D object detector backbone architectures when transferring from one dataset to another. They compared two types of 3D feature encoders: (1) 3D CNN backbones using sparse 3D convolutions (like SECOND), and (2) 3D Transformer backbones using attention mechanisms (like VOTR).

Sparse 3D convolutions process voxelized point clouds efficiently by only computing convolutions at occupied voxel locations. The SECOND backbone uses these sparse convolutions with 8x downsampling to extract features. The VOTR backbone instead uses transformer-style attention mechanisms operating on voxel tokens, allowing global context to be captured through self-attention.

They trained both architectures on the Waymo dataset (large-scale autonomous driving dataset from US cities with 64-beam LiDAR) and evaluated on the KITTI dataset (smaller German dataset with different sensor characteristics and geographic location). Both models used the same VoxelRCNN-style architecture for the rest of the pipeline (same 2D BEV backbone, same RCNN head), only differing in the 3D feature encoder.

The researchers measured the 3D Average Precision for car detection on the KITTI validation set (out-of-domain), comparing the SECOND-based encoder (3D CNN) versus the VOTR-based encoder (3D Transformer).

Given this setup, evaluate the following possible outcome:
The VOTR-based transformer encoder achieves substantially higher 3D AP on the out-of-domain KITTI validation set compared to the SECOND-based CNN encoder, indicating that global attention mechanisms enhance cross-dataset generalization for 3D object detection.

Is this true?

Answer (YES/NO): NO